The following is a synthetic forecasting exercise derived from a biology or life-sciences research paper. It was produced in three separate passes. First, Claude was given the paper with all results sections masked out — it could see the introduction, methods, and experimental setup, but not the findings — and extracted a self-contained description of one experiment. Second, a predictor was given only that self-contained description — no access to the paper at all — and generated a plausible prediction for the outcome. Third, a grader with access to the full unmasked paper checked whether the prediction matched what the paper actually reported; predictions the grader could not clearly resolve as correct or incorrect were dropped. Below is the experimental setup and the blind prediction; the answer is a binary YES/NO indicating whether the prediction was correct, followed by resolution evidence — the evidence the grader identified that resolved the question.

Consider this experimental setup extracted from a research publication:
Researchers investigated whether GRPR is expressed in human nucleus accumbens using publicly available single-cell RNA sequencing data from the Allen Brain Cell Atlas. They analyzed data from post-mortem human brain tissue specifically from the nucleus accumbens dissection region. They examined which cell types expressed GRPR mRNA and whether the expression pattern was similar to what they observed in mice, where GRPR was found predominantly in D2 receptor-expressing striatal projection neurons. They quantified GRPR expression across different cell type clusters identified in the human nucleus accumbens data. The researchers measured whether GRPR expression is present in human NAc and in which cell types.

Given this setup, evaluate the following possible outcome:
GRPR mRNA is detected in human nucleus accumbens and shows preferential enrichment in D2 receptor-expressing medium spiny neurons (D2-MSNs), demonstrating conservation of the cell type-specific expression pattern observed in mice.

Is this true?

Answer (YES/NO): NO